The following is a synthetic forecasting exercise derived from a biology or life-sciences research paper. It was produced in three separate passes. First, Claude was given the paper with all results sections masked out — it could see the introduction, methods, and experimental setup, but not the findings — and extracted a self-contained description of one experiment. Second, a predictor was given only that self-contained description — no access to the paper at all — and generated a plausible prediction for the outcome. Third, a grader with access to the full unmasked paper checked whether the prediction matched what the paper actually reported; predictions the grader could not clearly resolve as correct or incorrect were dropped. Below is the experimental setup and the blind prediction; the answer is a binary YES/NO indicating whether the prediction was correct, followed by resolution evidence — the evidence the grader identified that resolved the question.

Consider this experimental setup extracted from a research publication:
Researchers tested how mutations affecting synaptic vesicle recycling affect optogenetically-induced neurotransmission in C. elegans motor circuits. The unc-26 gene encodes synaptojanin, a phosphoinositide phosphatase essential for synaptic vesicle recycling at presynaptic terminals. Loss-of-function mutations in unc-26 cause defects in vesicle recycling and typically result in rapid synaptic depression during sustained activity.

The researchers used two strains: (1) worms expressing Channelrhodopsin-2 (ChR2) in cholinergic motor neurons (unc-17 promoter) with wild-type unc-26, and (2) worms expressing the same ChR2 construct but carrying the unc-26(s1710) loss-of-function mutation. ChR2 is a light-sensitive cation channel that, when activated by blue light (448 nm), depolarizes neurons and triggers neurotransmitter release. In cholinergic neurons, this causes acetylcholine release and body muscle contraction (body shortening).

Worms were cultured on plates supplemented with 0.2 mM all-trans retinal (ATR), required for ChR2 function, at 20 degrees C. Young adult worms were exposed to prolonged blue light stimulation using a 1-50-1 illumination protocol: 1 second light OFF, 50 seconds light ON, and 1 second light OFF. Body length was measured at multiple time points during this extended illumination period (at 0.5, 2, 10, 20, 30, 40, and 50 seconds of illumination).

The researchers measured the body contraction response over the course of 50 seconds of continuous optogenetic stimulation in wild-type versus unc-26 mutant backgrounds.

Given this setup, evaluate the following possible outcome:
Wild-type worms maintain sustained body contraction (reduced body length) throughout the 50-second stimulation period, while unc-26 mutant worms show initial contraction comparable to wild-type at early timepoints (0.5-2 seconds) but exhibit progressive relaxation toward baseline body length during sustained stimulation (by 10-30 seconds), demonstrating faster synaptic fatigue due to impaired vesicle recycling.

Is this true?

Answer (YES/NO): NO